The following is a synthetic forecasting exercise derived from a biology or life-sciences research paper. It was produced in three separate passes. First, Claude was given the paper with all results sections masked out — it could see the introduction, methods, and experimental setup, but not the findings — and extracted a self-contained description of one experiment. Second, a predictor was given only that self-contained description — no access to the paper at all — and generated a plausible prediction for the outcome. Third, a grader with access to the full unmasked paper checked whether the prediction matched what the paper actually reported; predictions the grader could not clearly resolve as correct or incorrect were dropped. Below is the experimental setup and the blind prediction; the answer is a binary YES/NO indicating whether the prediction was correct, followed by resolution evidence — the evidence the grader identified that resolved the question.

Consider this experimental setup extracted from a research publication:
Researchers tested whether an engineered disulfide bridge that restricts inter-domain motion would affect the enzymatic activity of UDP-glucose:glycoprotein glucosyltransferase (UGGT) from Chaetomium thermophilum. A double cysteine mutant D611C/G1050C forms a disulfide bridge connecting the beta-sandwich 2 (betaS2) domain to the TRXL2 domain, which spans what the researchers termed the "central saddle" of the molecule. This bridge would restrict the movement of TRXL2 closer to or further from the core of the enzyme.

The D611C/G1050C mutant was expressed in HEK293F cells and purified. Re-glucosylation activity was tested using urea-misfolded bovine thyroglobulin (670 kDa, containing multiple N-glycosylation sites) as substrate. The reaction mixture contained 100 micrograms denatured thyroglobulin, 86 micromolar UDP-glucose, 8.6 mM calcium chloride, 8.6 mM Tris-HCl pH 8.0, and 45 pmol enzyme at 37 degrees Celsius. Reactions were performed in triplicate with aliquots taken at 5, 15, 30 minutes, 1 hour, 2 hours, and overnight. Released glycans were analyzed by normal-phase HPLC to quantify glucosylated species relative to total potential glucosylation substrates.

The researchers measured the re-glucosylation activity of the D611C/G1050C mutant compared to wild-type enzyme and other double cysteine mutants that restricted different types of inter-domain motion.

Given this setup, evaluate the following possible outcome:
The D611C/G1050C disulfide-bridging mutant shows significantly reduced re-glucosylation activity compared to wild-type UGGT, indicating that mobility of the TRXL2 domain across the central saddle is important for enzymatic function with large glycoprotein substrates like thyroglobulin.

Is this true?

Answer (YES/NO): YES